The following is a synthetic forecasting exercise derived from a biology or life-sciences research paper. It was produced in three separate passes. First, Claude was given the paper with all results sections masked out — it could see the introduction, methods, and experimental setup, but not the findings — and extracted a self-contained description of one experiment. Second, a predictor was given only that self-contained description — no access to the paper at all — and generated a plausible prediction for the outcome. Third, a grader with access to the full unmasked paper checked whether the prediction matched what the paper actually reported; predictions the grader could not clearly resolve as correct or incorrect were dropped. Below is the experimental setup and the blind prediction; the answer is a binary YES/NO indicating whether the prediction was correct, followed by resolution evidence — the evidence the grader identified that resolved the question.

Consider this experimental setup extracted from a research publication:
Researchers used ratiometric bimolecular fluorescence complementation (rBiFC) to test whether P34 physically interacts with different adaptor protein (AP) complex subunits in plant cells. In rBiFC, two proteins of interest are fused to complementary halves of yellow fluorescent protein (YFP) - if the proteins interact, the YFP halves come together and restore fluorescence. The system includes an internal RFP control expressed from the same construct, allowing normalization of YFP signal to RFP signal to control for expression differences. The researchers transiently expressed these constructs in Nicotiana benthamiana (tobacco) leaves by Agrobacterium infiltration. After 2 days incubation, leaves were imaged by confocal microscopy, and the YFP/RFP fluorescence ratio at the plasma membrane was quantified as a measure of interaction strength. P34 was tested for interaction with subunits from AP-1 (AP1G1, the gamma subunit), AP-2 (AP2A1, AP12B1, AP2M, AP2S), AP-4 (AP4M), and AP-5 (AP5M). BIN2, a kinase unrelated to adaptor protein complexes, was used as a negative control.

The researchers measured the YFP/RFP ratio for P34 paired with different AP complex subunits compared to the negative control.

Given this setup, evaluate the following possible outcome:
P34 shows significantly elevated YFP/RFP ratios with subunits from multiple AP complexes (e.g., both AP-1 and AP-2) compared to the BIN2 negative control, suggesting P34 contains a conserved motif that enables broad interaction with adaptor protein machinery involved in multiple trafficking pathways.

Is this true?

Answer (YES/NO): YES